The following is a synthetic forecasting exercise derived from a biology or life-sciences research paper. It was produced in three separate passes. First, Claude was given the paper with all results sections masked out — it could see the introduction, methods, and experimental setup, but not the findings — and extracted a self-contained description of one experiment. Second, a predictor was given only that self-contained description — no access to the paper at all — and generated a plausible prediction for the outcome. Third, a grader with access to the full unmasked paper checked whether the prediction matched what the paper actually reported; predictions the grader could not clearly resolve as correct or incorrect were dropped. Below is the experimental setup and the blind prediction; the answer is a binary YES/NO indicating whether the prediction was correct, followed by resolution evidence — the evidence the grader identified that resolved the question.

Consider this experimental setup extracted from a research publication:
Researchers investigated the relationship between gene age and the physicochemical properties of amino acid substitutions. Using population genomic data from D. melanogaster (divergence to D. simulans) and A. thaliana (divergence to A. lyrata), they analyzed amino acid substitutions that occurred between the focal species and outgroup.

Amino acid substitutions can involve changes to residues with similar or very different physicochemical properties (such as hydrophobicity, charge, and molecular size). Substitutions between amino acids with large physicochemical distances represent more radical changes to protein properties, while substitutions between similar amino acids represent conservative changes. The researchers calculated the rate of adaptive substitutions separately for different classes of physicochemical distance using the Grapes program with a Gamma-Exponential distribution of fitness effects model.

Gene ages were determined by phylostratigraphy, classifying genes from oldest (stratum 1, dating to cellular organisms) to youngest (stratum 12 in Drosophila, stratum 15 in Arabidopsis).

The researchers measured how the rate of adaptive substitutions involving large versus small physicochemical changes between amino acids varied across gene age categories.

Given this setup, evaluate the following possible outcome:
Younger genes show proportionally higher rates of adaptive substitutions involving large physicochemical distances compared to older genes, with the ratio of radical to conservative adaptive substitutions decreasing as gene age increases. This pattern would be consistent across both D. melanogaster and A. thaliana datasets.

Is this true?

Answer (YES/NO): YES